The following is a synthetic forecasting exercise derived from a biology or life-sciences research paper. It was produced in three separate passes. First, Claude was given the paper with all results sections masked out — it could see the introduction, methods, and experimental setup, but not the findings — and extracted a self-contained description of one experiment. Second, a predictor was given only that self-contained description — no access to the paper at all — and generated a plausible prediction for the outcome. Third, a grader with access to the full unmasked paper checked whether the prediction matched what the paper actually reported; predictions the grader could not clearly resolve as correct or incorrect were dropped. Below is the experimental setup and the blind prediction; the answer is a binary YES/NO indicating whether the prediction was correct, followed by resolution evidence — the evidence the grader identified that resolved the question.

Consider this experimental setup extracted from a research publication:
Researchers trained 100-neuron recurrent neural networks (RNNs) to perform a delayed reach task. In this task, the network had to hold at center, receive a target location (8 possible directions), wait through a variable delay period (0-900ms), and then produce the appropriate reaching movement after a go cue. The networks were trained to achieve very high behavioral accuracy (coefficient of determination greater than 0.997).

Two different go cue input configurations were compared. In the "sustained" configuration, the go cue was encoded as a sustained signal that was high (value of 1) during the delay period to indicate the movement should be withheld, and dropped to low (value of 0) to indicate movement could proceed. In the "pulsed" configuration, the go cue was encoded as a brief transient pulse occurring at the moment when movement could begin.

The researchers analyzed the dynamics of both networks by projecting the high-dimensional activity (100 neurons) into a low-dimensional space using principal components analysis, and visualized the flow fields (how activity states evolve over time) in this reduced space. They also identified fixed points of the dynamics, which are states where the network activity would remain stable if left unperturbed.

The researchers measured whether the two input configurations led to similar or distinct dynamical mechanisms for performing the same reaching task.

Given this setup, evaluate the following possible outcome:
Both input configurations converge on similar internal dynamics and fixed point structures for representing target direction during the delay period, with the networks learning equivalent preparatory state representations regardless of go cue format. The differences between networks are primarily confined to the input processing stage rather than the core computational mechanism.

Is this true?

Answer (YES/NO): NO